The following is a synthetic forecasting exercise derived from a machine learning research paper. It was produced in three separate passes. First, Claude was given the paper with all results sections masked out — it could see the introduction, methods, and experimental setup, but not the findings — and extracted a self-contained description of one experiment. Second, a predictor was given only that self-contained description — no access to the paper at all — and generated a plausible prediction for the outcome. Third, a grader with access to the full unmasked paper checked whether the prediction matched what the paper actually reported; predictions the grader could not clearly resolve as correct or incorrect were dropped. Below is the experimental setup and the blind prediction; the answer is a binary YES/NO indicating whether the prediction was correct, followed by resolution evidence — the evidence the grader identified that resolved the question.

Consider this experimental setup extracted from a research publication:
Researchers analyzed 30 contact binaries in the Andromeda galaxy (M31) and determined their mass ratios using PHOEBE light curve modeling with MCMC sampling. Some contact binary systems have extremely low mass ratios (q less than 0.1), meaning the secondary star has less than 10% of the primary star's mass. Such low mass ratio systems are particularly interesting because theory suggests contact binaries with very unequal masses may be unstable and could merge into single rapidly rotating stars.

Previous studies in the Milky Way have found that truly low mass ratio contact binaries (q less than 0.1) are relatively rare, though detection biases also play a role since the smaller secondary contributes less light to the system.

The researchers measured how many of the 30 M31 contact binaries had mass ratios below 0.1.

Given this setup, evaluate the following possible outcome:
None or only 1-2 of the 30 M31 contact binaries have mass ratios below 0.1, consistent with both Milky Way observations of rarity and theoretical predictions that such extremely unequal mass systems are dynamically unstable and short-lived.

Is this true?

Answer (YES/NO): NO